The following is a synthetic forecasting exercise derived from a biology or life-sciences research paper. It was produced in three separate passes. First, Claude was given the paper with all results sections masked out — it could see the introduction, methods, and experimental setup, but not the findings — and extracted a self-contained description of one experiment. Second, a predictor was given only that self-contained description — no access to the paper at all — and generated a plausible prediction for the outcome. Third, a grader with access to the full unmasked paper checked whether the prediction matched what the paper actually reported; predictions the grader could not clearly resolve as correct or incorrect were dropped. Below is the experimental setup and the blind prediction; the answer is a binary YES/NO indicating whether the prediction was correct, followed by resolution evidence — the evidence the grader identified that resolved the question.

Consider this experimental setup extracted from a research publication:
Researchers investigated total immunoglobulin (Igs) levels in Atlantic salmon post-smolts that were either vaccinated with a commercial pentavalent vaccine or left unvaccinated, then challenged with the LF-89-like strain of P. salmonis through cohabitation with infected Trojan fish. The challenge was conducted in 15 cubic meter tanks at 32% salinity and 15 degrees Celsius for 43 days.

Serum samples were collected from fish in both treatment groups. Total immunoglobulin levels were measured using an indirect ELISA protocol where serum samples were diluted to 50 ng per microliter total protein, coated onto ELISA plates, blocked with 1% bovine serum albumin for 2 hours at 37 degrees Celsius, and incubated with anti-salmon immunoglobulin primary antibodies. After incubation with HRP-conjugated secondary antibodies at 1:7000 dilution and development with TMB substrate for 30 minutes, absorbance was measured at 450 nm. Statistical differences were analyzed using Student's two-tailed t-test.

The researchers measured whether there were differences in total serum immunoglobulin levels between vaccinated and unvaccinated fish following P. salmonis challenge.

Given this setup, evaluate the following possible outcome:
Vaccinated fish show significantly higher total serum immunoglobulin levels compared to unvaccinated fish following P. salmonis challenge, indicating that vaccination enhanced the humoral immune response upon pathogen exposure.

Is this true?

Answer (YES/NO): NO